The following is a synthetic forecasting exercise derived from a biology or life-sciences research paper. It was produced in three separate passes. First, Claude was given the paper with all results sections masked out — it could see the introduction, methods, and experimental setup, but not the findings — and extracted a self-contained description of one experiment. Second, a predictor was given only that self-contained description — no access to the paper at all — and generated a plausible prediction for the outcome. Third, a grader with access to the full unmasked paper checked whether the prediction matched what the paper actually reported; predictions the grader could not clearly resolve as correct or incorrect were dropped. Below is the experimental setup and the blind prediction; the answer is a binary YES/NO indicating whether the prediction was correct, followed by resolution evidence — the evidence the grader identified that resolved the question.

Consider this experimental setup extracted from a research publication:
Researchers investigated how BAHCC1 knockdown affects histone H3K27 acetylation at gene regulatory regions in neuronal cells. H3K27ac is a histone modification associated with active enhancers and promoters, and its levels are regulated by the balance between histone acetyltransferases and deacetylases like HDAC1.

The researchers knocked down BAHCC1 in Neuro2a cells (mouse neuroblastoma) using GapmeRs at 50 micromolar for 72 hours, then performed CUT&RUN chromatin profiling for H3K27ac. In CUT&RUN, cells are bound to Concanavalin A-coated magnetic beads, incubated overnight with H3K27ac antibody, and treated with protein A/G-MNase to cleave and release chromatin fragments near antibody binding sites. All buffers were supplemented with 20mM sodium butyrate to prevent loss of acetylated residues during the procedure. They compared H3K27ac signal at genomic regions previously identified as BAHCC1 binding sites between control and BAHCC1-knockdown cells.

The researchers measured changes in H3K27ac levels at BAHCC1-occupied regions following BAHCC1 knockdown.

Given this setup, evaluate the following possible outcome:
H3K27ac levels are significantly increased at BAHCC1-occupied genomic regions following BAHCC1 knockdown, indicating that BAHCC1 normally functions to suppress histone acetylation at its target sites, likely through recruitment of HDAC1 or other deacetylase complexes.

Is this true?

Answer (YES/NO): NO